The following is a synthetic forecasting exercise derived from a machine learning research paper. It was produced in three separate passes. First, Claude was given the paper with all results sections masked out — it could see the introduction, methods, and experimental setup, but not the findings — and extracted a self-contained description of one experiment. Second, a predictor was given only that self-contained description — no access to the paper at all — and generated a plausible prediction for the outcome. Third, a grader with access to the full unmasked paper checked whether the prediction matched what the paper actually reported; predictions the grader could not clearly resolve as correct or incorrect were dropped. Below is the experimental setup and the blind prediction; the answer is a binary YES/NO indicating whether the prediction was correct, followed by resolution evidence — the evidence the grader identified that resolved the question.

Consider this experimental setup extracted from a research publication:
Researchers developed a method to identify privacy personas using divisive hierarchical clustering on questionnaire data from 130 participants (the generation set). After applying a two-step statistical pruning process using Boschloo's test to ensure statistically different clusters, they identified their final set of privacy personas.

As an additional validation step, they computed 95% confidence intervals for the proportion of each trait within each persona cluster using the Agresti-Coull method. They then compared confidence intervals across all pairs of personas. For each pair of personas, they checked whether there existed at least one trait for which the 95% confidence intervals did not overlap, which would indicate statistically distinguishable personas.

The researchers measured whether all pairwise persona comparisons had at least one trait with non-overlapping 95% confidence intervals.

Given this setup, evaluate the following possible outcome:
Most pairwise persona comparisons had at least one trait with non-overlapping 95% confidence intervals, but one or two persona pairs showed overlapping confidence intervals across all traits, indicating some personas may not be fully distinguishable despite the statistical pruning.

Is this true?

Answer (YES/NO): NO